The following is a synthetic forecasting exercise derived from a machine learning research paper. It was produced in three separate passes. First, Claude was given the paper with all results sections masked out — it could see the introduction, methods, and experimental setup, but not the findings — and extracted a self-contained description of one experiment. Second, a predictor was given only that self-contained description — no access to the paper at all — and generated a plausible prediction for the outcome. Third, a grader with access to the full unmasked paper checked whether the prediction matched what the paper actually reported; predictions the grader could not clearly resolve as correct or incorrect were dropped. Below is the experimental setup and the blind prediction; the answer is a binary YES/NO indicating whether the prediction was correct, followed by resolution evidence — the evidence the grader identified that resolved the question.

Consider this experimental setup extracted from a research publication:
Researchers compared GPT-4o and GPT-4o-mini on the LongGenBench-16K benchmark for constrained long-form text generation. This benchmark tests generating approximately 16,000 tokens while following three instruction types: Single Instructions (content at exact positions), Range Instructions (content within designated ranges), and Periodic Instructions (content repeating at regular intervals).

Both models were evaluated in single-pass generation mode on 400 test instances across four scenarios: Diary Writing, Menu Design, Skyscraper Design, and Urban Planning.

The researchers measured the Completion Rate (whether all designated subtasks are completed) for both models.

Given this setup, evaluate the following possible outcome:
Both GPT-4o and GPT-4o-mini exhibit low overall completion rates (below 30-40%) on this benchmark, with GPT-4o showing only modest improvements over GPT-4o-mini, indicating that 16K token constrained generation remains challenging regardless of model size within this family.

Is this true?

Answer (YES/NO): NO